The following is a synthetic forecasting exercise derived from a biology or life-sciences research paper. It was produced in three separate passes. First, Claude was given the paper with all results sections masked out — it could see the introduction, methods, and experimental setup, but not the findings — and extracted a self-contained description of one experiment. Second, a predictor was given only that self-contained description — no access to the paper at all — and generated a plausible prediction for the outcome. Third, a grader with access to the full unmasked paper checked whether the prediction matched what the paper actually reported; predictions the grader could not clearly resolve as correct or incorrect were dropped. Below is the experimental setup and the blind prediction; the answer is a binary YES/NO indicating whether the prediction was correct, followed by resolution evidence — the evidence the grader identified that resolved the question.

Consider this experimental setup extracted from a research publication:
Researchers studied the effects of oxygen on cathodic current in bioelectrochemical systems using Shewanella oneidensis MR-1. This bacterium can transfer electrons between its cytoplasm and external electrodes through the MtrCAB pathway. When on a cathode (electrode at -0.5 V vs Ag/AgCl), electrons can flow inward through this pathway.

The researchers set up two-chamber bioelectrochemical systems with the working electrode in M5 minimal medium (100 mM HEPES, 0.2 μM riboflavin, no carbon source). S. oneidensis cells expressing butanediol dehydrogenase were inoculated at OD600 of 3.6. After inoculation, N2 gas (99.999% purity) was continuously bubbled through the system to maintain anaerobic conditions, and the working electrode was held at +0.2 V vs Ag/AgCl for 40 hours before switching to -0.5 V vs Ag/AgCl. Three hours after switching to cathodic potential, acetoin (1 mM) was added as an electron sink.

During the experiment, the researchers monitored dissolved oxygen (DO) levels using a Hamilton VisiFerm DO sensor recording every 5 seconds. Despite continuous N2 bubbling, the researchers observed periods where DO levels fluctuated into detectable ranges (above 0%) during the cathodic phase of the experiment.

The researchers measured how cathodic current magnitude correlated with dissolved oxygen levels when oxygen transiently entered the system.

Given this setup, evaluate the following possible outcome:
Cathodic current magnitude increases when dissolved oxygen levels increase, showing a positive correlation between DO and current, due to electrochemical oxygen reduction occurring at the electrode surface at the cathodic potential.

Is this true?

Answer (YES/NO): YES